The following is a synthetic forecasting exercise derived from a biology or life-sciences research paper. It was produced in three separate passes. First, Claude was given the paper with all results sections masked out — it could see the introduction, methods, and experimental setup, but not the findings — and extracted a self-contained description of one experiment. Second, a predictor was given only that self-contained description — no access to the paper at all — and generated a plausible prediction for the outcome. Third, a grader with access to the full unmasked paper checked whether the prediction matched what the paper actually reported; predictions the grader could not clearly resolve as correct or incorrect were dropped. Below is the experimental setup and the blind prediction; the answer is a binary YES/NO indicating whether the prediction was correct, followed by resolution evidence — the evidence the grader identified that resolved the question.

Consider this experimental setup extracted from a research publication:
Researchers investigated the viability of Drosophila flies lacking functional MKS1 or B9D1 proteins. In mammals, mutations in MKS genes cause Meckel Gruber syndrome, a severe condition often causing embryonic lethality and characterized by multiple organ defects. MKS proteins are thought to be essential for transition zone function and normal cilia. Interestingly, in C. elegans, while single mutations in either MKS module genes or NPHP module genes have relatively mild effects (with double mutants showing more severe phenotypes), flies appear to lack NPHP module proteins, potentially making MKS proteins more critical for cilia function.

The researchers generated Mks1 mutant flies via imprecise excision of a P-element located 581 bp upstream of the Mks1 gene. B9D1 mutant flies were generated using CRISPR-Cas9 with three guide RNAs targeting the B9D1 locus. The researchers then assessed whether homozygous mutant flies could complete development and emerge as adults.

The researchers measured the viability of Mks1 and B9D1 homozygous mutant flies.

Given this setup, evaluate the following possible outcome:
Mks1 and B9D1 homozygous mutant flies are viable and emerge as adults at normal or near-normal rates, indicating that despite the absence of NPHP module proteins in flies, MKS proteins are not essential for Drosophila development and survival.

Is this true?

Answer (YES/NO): YES